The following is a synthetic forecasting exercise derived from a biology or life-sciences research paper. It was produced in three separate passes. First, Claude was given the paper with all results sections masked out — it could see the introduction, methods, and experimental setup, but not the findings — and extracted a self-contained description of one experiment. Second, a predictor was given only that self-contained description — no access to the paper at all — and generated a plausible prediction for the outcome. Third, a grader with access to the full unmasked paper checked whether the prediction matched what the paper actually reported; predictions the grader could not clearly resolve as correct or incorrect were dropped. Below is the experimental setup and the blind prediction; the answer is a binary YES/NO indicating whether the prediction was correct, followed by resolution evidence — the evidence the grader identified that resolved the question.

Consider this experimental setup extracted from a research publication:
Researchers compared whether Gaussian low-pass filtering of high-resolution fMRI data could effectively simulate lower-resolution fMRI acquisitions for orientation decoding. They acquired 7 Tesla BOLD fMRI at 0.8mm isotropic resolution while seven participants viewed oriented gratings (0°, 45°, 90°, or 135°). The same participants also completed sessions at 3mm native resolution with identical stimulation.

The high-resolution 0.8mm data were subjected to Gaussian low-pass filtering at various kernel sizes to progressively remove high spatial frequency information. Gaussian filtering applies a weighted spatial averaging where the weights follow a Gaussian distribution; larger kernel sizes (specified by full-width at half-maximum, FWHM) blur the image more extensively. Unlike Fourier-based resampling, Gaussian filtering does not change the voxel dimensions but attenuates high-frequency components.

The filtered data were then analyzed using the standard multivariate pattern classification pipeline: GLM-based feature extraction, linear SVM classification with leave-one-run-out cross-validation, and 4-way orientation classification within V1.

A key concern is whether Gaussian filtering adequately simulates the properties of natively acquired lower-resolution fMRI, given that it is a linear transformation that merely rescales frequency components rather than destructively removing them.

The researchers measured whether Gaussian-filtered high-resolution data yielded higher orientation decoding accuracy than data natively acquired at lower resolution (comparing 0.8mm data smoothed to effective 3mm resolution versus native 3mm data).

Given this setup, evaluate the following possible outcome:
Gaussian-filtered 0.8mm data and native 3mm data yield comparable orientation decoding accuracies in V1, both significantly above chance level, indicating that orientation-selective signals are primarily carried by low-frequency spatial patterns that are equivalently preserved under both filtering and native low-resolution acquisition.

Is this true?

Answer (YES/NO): NO